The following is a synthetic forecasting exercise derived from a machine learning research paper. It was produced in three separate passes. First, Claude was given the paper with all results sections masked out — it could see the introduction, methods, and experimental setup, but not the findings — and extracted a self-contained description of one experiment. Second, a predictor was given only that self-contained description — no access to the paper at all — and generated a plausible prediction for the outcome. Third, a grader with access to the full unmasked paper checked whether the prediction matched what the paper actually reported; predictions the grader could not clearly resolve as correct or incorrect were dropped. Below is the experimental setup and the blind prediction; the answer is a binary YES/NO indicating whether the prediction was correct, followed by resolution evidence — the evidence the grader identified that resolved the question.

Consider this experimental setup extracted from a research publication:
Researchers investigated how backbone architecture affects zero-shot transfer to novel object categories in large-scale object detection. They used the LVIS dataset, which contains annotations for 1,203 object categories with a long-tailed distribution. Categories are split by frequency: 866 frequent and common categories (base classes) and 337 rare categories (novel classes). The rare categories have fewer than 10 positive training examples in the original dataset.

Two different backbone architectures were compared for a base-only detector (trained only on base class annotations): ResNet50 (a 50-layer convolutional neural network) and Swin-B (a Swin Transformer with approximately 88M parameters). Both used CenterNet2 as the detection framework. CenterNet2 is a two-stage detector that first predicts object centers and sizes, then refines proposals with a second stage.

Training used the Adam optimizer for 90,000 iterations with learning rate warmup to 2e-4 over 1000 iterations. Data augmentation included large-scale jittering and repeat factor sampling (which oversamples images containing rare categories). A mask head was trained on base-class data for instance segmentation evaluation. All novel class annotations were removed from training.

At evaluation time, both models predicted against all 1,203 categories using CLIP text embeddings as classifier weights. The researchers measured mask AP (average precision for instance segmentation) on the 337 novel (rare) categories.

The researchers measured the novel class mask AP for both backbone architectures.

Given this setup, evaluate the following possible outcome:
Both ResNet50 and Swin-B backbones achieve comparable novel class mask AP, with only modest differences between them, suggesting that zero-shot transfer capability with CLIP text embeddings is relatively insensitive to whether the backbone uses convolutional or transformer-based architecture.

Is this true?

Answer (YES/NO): NO